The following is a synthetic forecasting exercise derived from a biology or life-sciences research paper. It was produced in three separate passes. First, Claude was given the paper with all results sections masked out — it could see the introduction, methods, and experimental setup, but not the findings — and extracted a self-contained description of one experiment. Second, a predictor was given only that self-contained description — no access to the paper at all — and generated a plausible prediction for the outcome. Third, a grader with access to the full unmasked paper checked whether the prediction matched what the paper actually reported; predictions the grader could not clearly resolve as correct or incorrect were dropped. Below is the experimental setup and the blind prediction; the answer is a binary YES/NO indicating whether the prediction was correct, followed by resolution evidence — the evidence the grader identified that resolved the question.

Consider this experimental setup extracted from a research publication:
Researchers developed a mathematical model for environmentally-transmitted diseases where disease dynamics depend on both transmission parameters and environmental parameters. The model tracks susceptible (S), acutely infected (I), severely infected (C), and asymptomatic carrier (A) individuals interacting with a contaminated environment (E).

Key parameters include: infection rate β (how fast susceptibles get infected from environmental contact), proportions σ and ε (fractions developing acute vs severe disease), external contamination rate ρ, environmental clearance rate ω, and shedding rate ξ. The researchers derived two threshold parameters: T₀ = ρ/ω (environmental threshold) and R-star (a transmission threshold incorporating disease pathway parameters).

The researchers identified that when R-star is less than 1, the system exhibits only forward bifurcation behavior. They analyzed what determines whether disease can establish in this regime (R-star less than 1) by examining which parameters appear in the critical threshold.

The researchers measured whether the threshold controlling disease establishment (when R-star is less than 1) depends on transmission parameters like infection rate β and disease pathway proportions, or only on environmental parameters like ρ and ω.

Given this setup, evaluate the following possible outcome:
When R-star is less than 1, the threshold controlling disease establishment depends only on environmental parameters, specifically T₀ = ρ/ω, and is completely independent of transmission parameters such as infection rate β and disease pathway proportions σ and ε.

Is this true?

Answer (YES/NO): YES